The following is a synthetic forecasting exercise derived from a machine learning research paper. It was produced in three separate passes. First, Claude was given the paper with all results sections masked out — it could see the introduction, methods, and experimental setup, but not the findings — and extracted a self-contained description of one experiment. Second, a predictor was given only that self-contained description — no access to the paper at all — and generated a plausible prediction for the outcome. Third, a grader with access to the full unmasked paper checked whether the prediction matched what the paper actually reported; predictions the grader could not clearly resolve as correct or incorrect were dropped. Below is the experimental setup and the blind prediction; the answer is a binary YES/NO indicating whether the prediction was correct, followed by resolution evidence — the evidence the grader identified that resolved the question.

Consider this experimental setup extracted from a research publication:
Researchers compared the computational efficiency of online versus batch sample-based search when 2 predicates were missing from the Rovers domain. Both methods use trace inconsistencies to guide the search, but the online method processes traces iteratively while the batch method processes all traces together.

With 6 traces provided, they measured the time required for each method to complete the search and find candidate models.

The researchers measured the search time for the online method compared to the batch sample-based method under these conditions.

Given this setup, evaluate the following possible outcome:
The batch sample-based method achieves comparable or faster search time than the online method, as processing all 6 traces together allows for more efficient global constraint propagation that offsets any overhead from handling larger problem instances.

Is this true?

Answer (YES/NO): NO